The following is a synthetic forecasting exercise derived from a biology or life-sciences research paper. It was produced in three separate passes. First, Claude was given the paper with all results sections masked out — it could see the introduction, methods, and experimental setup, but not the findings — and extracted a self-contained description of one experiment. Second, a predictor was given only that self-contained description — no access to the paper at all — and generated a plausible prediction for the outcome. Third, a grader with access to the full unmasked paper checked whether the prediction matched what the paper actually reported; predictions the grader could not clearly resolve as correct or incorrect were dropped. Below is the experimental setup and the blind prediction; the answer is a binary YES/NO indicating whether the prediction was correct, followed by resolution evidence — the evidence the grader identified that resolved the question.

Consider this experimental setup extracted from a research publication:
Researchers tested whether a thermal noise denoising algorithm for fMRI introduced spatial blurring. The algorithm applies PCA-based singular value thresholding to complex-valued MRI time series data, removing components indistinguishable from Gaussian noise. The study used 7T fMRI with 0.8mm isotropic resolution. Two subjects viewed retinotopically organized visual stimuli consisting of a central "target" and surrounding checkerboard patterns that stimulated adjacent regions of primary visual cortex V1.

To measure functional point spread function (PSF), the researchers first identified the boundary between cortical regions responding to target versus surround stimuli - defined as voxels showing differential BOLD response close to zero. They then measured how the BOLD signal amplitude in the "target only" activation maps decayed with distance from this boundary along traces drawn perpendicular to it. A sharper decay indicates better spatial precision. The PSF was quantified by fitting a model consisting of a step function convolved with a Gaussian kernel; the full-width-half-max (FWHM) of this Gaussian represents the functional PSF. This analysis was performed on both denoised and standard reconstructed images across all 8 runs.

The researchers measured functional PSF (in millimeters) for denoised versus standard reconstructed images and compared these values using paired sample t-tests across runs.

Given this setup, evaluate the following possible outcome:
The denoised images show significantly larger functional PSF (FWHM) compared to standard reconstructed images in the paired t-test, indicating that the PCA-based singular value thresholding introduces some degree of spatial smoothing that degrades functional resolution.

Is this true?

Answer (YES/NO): NO